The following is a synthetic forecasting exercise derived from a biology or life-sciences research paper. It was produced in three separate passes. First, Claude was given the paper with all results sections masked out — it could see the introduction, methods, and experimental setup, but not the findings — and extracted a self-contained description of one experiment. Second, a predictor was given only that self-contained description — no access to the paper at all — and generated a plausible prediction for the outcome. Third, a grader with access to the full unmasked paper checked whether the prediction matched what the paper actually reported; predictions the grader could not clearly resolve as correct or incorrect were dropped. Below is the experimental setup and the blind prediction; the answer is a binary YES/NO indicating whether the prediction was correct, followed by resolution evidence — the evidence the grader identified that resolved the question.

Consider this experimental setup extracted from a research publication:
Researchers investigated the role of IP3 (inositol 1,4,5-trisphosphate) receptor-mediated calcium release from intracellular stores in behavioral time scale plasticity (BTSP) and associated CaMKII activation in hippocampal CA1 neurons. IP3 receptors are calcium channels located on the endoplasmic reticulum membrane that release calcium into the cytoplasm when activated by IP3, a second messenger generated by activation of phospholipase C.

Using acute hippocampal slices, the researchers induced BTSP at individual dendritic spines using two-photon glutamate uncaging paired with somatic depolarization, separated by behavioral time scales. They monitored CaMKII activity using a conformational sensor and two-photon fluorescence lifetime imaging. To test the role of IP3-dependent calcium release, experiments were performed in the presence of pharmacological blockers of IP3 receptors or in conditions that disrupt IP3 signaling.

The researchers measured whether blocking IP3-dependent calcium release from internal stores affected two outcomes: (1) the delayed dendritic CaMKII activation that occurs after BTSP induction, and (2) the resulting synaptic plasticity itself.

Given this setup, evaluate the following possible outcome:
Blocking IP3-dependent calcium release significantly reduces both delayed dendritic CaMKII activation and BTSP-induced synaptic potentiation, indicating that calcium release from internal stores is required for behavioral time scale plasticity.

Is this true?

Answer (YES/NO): YES